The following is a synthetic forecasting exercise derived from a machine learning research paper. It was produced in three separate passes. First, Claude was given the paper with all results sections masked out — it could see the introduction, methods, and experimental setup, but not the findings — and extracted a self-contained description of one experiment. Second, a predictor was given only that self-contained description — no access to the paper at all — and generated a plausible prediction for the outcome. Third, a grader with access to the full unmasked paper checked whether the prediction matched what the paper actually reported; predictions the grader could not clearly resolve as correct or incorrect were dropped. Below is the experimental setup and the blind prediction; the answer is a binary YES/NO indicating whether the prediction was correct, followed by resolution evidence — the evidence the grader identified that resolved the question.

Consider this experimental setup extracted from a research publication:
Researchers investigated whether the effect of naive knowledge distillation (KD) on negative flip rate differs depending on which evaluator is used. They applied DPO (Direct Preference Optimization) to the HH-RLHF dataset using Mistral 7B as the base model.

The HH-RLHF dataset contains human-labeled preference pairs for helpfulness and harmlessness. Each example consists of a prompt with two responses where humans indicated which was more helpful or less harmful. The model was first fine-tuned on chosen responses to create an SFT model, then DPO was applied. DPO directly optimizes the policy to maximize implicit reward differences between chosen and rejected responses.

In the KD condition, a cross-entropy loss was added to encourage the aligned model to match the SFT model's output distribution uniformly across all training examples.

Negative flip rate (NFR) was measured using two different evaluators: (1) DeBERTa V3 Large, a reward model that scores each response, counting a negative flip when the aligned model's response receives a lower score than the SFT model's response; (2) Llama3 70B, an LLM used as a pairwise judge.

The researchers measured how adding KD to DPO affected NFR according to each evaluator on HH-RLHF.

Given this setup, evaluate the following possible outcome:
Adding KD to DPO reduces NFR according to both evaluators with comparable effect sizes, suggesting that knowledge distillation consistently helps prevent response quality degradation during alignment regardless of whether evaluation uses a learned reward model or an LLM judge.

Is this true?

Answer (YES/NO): NO